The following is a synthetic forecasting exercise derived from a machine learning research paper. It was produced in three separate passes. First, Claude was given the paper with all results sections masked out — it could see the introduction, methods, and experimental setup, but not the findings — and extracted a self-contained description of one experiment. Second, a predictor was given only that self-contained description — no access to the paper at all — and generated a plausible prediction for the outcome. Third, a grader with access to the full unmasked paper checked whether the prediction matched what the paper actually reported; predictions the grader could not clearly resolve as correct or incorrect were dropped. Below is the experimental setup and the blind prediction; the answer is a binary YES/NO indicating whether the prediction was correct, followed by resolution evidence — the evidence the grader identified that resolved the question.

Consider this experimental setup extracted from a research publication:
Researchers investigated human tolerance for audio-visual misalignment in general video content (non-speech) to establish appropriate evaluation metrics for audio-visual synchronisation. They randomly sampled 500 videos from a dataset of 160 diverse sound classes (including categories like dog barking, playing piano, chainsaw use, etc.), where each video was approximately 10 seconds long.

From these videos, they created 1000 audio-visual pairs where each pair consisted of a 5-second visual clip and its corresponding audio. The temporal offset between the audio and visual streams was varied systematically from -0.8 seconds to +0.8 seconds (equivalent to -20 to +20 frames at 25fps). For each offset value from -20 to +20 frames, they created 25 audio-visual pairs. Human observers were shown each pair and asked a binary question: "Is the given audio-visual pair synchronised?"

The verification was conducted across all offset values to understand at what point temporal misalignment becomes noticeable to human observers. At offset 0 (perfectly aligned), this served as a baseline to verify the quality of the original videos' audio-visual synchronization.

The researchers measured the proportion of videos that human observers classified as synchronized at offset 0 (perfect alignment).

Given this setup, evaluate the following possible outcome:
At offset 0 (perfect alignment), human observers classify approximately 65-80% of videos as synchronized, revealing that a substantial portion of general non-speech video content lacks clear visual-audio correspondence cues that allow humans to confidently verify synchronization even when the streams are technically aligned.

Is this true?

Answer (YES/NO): NO